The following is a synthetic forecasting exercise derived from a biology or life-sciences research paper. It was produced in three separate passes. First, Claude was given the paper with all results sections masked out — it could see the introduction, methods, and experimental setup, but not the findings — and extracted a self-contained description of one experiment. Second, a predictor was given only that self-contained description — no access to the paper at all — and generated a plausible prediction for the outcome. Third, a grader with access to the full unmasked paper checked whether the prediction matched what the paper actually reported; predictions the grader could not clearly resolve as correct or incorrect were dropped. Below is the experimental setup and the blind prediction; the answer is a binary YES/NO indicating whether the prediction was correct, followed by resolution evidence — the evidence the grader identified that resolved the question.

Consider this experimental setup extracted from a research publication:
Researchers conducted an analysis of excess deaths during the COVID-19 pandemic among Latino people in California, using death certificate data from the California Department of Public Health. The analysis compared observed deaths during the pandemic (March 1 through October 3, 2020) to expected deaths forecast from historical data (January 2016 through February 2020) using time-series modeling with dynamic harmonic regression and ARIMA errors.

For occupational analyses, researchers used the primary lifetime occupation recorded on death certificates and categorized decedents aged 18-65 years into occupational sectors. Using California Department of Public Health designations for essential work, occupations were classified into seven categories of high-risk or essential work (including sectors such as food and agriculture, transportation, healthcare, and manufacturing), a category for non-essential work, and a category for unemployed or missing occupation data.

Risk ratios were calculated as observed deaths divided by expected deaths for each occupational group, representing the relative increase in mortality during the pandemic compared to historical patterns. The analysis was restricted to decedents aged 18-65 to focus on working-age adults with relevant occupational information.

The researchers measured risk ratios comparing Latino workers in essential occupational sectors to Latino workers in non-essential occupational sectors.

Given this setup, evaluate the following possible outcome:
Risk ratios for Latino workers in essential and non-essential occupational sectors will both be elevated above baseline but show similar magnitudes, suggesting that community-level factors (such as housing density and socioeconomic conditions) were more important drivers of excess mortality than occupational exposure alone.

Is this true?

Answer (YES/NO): NO